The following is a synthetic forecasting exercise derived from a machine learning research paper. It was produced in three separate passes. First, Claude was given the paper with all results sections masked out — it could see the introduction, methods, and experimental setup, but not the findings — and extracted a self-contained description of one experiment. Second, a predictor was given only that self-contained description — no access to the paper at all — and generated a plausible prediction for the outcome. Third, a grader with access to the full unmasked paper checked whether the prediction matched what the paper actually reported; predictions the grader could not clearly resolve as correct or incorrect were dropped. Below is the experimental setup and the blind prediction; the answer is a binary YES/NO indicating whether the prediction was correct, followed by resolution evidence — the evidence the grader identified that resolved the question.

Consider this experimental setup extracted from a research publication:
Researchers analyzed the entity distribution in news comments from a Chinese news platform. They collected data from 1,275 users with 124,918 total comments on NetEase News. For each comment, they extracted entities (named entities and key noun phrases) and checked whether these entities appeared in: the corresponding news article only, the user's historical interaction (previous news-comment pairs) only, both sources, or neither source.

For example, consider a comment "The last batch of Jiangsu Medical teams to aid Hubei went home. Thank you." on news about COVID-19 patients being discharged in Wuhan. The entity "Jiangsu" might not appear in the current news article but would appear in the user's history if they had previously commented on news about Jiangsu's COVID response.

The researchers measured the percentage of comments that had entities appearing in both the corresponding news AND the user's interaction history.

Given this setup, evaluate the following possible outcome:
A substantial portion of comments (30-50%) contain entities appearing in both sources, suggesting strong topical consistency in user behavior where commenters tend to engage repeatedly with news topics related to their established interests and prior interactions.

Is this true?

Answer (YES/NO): NO